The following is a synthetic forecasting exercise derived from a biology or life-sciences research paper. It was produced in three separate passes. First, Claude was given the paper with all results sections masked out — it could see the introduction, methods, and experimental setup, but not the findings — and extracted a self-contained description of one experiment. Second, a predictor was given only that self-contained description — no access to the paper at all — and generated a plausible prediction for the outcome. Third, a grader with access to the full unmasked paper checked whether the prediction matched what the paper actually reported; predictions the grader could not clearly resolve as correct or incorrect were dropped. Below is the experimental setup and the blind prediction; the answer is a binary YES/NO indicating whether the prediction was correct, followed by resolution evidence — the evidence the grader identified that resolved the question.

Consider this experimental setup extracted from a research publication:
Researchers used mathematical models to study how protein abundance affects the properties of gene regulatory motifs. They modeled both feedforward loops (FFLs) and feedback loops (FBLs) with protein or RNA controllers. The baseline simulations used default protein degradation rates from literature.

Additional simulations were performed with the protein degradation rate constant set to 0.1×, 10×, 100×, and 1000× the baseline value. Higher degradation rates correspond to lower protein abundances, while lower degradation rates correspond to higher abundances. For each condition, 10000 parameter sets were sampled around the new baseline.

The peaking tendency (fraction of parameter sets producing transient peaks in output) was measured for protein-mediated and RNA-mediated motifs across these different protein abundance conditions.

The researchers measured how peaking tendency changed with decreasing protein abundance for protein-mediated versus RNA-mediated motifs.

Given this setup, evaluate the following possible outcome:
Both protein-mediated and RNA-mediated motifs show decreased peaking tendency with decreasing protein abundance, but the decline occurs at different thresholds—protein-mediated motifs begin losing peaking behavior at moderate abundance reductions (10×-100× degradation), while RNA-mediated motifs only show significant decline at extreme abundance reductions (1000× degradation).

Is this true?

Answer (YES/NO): NO